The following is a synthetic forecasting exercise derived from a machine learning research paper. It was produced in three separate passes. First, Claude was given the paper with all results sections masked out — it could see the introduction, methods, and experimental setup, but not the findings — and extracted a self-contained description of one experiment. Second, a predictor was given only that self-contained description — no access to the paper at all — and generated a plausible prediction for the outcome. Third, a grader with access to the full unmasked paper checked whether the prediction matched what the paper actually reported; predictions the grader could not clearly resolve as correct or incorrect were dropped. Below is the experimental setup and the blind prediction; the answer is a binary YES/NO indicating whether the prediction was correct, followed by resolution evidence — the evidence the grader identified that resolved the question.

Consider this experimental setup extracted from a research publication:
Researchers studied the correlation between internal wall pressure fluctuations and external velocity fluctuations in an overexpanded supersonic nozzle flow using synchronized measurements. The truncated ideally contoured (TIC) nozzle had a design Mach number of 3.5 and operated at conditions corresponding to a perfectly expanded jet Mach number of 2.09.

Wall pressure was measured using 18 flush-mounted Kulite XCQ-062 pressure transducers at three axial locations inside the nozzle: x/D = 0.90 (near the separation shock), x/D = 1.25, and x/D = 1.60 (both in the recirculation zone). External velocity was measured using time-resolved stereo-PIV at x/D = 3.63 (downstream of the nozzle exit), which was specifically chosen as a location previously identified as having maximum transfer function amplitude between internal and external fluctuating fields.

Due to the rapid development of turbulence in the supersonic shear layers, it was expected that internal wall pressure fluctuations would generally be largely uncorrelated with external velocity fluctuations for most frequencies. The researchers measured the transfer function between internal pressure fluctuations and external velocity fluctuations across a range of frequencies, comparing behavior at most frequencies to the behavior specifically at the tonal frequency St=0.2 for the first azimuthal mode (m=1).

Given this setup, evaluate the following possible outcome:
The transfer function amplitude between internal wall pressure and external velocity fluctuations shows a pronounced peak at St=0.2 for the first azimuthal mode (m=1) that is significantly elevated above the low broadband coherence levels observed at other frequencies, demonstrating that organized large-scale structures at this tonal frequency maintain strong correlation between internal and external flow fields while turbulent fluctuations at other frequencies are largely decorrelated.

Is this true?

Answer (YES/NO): YES